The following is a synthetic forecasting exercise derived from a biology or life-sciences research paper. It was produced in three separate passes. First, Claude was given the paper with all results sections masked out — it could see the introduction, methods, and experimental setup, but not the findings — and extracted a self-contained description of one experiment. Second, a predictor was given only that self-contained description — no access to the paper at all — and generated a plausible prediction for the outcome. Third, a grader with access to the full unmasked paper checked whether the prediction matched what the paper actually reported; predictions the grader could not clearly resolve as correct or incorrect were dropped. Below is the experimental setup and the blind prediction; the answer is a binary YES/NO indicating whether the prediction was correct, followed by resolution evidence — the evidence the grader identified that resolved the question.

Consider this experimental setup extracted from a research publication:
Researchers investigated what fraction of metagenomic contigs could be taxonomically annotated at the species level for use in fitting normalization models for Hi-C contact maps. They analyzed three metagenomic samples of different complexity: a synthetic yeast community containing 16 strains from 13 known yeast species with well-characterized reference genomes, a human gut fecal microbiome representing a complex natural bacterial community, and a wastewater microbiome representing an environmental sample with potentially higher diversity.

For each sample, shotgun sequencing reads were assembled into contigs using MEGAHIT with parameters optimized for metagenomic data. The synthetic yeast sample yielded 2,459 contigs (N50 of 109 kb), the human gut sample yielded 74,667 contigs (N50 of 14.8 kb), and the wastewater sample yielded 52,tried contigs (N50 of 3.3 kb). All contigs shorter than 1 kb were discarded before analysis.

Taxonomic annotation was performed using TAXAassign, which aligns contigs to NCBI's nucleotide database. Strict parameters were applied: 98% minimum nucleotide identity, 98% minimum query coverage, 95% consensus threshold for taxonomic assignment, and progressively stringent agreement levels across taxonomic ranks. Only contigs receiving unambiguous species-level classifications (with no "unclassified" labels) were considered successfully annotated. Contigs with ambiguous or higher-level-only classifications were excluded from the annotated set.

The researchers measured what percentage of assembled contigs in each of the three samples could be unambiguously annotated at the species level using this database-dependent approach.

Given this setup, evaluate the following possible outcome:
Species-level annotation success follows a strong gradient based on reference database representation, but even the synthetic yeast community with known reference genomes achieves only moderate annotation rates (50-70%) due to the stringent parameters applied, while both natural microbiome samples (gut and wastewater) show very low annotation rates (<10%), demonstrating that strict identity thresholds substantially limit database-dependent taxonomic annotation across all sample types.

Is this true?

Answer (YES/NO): NO